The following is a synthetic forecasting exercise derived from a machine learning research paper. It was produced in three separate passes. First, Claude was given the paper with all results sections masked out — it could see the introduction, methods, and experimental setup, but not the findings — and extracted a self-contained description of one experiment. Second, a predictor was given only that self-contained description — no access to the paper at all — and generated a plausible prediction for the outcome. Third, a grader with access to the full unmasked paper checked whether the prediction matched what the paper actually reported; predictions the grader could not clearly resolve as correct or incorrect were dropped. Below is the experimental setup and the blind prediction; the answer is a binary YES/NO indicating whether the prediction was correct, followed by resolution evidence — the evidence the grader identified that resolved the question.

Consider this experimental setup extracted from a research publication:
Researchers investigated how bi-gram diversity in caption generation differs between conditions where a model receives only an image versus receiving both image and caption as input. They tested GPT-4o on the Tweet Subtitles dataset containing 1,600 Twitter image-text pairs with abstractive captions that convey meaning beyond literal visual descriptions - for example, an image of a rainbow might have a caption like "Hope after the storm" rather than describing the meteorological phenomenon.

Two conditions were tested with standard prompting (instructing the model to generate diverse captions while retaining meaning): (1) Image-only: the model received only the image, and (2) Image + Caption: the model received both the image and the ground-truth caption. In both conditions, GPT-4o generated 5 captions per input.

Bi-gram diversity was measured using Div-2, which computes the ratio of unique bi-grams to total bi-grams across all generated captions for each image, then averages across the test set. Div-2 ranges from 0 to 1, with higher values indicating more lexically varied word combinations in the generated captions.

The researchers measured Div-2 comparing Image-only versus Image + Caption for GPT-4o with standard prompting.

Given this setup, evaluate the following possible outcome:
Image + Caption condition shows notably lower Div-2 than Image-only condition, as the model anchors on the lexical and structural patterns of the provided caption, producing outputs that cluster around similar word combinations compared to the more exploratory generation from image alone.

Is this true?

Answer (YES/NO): YES